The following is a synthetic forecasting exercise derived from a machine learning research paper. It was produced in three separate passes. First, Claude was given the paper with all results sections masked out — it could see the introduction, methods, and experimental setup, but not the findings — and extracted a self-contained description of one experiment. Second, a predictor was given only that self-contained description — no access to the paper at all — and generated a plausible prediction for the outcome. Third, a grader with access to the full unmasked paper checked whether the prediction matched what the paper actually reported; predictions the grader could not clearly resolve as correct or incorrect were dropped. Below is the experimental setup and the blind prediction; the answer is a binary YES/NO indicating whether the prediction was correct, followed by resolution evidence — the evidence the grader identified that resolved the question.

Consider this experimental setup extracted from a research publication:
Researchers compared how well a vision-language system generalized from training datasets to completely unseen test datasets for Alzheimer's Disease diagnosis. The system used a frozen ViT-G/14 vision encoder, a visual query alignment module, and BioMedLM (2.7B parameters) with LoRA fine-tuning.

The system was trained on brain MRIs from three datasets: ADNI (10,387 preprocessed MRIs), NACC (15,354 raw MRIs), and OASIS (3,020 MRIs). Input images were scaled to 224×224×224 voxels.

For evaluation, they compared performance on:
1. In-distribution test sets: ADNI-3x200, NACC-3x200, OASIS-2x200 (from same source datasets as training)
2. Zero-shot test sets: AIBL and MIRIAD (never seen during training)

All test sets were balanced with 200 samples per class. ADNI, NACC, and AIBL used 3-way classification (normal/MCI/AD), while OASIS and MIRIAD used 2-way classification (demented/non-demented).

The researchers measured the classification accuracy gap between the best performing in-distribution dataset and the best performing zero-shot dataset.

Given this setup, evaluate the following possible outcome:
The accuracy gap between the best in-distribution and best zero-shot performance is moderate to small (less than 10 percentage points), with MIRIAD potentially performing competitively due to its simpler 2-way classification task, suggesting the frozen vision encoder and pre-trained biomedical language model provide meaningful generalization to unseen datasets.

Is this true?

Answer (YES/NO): NO